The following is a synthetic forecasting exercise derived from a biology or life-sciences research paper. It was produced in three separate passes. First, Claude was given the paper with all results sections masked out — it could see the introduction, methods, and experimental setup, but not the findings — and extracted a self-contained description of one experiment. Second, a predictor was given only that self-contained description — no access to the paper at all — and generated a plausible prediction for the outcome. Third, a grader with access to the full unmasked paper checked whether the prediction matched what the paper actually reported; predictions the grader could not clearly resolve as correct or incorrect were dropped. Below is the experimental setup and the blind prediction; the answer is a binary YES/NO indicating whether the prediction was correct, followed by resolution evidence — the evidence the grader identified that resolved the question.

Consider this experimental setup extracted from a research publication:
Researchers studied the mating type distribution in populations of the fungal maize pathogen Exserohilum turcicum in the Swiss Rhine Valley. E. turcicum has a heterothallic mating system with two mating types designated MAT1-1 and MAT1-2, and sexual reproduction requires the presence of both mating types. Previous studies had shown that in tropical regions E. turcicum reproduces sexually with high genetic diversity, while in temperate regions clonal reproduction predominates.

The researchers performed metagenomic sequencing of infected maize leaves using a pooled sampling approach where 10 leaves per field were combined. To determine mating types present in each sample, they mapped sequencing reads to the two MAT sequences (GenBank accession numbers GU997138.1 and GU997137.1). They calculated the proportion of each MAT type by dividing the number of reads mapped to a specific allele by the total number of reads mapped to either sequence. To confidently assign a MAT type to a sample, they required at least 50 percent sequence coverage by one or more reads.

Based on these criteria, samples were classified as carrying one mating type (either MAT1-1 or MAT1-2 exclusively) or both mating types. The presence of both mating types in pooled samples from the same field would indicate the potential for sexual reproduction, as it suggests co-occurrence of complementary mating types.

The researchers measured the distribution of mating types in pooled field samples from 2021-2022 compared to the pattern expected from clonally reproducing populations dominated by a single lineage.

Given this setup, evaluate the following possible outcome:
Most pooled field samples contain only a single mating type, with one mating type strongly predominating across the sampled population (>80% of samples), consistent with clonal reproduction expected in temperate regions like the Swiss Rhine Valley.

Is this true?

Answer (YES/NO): NO